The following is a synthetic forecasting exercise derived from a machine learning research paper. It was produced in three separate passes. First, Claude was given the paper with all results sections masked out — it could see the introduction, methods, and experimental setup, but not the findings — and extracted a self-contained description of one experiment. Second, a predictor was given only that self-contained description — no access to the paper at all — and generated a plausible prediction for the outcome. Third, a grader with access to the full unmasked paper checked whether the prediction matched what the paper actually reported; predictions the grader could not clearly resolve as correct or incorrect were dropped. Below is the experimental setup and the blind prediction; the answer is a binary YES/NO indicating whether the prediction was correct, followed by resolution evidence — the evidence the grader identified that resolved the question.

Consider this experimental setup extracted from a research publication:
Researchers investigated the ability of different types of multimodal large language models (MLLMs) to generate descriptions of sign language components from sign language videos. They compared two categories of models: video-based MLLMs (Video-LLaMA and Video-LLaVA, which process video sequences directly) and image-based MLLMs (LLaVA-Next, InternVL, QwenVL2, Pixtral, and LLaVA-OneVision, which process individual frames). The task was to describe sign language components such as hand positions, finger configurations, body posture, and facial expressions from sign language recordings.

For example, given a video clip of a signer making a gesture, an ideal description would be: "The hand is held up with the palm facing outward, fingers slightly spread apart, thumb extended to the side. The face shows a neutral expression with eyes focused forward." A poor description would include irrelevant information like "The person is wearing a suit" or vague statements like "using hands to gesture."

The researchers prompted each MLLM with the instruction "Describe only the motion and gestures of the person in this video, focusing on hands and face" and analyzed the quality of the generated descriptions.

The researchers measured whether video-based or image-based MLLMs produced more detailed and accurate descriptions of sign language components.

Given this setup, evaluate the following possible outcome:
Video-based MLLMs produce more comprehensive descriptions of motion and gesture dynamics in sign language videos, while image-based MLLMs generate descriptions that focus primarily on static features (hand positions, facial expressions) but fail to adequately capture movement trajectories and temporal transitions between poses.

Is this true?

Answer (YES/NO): NO